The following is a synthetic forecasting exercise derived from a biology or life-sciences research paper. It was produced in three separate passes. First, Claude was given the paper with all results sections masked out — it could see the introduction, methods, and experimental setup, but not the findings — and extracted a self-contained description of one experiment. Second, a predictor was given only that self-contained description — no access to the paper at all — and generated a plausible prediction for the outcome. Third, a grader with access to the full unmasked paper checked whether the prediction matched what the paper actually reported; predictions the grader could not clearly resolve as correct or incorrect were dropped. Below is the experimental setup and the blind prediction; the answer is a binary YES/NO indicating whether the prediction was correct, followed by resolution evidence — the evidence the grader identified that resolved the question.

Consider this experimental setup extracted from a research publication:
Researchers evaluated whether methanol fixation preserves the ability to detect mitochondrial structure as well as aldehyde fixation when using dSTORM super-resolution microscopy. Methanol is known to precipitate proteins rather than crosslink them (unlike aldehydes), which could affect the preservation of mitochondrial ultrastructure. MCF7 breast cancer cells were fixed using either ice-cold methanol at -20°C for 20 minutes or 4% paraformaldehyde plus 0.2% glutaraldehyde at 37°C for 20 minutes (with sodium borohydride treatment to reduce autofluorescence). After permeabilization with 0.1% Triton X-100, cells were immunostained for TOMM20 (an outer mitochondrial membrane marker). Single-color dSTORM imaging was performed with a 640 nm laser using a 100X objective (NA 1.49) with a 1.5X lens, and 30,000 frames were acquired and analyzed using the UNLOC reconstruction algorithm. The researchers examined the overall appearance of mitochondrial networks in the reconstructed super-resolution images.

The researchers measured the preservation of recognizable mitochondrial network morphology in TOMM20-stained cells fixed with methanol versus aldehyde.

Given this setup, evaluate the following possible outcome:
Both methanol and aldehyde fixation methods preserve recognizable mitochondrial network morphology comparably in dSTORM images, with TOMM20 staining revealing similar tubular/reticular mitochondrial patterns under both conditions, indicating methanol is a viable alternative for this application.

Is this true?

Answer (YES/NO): NO